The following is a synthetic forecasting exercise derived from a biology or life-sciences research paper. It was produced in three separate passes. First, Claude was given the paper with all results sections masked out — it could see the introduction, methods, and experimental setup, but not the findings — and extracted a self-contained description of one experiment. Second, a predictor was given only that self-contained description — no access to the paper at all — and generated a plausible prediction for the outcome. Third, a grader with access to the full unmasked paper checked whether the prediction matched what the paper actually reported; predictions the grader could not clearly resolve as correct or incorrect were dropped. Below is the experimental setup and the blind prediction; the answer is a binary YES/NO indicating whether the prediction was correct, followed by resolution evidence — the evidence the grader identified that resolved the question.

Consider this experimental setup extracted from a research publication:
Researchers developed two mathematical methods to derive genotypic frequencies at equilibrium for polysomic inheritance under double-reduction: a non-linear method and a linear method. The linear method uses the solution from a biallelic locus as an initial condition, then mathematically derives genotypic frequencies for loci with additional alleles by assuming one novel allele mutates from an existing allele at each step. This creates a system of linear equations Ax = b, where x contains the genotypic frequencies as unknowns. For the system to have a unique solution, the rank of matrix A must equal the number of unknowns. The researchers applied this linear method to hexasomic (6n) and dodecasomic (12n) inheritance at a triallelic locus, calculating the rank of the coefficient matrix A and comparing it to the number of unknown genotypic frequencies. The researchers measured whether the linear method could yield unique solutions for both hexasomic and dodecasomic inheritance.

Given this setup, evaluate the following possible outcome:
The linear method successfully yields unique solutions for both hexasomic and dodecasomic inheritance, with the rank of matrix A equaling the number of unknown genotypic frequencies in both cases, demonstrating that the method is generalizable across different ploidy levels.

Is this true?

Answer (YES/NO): NO